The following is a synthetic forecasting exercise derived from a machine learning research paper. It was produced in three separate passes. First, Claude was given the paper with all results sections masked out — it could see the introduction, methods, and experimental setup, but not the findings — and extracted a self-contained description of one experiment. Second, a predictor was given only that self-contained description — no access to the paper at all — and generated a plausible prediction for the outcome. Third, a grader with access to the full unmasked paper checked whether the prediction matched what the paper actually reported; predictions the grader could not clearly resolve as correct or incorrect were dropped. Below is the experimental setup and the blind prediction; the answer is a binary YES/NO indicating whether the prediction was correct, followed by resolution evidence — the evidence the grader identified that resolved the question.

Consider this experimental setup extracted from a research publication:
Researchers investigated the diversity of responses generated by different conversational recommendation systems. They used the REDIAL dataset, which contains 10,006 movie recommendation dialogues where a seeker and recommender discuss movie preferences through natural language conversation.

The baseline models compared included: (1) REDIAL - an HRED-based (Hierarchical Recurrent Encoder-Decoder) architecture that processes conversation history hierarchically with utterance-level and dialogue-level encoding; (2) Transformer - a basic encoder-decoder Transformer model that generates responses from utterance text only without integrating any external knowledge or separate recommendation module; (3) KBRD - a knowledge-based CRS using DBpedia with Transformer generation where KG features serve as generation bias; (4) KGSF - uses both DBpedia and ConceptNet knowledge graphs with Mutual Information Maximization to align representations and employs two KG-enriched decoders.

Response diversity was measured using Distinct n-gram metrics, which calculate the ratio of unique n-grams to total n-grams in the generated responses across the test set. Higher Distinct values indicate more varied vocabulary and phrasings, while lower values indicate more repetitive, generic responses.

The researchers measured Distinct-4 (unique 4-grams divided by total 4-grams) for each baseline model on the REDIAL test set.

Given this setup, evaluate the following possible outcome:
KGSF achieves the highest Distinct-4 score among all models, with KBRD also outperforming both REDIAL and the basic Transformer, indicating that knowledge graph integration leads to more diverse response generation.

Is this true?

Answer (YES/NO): NO